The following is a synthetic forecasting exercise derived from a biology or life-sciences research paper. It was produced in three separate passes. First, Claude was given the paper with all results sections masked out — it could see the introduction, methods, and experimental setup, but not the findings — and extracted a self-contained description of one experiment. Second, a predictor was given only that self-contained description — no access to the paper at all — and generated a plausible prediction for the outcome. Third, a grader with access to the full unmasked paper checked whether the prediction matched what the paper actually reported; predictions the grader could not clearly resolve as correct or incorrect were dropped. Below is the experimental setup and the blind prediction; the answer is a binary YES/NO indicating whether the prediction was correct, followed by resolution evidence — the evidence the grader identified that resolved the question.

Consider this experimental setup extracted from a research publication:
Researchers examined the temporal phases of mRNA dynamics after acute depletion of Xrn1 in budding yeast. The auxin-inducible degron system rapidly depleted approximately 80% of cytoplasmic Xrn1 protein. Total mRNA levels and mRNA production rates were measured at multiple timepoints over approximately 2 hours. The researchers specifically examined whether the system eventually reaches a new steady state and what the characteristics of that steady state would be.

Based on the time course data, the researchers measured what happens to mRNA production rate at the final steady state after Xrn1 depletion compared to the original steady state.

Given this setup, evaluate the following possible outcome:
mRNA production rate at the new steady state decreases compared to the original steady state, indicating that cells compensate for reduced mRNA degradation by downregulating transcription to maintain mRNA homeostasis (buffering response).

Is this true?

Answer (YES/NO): YES